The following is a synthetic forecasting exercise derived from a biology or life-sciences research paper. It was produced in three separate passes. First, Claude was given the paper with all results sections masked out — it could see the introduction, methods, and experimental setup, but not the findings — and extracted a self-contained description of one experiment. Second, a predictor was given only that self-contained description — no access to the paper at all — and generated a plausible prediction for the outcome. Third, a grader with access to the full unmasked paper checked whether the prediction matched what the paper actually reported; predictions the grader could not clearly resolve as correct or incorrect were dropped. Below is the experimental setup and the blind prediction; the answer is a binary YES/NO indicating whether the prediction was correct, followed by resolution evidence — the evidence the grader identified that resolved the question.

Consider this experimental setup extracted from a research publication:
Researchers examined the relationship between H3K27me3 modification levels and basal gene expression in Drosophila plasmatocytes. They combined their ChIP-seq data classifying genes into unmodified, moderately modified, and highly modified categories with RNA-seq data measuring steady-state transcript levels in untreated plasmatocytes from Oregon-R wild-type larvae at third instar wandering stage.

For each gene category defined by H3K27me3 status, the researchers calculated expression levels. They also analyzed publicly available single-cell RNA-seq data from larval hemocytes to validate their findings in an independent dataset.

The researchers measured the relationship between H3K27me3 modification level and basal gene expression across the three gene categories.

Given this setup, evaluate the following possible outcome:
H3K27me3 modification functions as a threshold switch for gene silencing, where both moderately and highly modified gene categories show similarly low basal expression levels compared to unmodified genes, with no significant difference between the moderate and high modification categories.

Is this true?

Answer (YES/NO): NO